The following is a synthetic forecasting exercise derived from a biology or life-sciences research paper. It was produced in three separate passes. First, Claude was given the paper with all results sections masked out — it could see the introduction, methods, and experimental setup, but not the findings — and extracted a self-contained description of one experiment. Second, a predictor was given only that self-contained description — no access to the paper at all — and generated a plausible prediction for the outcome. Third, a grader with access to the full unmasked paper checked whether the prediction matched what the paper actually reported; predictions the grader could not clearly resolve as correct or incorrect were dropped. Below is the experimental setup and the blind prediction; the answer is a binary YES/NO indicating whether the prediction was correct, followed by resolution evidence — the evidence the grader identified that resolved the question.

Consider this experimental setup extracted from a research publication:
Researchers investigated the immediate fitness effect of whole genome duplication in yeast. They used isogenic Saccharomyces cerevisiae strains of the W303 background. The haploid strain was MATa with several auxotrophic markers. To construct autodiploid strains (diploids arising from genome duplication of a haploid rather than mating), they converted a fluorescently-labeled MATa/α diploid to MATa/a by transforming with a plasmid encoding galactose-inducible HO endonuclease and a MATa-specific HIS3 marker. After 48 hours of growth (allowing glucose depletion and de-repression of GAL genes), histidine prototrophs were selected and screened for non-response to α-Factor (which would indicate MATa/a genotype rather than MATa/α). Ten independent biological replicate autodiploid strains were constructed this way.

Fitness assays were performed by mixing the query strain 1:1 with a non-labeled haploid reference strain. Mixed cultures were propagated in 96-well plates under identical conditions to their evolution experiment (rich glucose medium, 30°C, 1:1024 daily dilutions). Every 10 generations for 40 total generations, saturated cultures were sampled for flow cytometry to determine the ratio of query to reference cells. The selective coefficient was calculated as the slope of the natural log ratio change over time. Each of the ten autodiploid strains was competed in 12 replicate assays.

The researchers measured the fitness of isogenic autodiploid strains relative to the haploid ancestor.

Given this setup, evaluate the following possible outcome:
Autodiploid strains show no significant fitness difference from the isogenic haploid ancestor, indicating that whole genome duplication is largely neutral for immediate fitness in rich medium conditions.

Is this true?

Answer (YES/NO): NO